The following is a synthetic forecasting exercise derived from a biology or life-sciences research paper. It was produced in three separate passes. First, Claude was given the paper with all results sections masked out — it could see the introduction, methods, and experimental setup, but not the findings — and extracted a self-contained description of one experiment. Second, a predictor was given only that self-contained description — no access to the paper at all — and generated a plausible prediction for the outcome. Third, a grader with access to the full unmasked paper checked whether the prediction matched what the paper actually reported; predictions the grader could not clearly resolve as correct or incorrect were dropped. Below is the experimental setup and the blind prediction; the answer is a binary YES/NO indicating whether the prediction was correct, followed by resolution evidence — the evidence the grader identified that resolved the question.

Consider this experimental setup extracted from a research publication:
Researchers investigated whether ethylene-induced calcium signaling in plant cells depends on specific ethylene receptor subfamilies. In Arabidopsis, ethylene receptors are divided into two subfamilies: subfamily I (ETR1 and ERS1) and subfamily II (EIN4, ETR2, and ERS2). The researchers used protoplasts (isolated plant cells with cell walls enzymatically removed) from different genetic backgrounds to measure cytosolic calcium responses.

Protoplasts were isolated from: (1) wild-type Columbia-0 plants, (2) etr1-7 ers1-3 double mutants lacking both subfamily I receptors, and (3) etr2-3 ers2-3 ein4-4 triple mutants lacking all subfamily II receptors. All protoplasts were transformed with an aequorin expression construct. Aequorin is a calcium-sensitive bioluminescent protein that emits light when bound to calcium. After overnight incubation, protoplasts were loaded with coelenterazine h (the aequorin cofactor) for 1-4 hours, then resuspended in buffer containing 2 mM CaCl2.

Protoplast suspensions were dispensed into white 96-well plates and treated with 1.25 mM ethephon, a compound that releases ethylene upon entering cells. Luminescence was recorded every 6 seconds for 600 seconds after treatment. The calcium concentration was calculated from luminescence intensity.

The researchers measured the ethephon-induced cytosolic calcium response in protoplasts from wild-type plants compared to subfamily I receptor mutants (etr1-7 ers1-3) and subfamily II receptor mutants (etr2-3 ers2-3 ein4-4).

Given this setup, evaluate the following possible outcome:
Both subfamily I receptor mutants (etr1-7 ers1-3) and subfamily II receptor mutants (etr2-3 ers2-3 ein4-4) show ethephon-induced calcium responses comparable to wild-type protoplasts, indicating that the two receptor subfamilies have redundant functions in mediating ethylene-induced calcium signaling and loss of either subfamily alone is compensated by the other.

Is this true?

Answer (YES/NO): NO